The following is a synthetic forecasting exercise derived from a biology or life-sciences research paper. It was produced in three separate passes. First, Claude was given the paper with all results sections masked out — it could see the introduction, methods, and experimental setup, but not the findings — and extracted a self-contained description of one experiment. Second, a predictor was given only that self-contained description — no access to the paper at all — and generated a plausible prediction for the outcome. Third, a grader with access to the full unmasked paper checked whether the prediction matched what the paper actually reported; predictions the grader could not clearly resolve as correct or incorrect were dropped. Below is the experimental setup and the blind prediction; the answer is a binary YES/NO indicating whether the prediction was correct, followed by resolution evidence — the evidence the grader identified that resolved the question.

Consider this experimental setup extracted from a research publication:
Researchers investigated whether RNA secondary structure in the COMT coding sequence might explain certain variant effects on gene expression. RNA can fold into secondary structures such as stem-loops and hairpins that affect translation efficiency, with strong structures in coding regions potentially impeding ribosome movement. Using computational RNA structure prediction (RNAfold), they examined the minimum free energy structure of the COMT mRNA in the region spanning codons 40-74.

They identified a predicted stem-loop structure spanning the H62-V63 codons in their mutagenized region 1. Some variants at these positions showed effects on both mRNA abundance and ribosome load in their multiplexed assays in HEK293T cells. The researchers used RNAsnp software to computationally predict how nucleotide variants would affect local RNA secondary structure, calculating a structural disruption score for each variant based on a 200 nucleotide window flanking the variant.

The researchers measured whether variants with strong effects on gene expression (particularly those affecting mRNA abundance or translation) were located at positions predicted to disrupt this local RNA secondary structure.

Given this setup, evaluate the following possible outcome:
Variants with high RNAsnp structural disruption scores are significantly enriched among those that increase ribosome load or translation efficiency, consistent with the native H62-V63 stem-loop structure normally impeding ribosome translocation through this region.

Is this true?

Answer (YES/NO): NO